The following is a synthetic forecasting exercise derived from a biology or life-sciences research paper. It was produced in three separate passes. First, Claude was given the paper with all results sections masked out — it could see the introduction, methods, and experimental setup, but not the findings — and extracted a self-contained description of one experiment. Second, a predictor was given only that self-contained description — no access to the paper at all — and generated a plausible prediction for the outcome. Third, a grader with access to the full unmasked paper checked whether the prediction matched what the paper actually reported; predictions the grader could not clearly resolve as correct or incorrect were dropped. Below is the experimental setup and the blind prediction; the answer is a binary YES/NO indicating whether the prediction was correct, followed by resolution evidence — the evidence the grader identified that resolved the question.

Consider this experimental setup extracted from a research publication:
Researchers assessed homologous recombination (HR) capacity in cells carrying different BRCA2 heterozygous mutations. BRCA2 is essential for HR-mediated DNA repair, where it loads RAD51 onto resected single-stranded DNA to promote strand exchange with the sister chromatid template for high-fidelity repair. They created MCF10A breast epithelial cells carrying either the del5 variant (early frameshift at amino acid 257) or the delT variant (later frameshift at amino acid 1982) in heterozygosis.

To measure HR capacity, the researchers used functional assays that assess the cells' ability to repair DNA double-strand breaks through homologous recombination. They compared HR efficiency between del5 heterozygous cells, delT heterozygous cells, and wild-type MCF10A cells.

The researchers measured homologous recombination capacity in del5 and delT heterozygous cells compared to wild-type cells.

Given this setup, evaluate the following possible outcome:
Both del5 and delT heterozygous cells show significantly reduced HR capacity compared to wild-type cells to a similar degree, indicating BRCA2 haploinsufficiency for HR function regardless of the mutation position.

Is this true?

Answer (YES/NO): NO